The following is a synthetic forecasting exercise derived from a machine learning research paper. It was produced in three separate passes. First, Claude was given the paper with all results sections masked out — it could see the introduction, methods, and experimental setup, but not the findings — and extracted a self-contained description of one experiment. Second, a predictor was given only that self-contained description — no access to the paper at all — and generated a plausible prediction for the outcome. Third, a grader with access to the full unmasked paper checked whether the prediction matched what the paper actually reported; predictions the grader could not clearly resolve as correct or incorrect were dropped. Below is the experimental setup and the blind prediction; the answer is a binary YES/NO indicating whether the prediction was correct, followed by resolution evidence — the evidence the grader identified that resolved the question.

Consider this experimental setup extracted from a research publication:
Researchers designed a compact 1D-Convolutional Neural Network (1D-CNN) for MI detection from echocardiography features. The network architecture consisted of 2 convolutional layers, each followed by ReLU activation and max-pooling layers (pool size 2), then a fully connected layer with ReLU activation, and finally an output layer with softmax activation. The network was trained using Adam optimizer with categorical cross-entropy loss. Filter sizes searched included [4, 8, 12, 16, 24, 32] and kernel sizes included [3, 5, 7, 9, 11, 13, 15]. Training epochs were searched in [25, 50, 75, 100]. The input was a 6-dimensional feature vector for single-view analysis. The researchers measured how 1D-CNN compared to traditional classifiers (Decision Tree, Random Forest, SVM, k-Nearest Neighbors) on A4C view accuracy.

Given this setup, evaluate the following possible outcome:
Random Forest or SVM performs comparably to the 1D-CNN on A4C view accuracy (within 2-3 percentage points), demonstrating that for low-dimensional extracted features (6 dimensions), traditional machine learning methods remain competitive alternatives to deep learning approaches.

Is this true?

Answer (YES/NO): NO